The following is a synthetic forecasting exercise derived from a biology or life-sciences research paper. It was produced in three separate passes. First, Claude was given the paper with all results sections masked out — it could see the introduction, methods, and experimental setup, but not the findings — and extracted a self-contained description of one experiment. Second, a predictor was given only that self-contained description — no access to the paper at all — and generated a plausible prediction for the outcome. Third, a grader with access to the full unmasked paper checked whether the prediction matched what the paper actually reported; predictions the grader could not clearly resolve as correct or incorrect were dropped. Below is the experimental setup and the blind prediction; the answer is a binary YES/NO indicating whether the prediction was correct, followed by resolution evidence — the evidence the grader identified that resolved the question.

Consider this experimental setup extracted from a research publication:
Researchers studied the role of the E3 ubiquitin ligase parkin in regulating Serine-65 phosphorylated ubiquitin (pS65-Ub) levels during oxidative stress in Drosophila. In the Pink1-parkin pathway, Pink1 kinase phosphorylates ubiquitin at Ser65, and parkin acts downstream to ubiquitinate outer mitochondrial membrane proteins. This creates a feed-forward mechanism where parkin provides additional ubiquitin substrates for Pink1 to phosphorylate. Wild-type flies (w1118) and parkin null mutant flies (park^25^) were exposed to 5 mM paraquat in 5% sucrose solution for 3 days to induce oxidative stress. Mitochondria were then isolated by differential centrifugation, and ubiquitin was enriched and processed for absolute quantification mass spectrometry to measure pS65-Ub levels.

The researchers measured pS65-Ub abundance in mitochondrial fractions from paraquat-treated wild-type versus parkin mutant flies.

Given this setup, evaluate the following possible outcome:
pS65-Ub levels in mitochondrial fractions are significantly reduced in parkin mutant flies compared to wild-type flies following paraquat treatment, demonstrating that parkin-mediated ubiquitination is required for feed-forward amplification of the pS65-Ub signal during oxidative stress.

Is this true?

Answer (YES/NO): NO